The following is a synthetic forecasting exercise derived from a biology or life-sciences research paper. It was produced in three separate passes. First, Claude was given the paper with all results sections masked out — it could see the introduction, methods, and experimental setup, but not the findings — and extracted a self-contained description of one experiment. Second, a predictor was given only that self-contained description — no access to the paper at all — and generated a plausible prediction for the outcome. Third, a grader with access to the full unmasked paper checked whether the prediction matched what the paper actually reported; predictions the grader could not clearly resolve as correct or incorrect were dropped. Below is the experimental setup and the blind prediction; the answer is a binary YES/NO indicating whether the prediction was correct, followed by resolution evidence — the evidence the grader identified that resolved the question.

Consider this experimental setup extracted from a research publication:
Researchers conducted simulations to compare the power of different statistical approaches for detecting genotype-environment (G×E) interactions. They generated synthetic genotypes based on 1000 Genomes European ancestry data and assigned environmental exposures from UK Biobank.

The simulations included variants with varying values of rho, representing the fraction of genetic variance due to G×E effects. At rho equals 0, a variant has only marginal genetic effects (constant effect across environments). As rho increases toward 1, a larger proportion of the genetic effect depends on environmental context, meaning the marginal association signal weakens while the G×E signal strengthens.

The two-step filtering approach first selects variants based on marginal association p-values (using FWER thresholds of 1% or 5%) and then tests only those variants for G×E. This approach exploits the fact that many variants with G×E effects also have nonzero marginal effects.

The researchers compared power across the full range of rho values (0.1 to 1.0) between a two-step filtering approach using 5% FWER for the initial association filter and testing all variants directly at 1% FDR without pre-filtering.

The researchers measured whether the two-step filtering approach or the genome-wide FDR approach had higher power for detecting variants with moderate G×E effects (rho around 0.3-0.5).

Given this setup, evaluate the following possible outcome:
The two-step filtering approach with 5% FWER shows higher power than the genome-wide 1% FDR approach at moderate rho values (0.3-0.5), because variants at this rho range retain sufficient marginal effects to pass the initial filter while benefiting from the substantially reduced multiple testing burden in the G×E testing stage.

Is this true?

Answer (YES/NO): YES